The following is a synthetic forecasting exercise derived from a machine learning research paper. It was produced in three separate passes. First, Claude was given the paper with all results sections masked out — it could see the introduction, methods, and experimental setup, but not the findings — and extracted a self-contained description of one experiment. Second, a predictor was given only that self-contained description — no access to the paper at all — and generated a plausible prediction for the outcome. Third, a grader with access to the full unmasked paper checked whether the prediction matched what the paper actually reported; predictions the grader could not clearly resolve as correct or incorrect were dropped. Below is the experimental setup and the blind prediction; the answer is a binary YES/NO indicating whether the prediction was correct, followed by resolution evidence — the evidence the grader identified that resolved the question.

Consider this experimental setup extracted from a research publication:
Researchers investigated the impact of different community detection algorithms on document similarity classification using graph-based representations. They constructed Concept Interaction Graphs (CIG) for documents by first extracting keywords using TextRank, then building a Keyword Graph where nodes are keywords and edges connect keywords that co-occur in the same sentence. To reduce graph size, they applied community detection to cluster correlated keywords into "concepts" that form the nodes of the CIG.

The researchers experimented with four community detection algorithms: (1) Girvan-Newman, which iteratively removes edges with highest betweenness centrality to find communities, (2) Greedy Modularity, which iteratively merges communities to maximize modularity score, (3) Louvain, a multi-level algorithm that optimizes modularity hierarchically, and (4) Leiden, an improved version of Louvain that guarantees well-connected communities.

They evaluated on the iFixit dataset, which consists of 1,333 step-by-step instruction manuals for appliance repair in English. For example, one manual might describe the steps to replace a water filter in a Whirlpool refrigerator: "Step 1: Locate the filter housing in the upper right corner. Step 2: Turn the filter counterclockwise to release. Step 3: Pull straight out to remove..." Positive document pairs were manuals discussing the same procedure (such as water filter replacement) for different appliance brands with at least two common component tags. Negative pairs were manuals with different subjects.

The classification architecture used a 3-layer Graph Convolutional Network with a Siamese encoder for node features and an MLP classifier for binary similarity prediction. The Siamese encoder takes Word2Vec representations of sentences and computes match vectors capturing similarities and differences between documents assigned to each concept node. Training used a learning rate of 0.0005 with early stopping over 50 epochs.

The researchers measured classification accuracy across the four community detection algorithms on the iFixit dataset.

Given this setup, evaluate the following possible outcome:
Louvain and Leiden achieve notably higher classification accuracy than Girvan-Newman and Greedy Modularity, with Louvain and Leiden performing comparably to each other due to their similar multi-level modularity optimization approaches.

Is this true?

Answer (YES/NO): NO